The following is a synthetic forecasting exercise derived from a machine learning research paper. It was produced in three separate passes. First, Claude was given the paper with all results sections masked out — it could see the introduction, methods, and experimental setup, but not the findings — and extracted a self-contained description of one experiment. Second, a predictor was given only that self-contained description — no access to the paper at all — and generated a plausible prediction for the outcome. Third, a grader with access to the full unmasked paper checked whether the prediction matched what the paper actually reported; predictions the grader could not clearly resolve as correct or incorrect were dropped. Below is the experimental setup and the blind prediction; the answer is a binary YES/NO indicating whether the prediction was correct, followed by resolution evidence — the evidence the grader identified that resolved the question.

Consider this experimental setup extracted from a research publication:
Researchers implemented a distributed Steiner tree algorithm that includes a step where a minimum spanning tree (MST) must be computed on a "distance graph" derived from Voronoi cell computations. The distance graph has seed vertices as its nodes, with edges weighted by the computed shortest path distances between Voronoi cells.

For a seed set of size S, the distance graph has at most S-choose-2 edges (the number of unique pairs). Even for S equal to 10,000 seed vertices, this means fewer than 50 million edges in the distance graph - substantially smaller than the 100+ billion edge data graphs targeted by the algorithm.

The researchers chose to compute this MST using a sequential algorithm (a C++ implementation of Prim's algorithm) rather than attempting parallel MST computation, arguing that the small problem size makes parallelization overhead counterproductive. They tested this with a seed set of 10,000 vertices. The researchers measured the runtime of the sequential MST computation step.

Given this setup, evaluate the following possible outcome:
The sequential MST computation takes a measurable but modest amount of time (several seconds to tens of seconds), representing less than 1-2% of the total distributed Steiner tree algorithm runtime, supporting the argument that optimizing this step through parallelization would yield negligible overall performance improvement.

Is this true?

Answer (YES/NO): NO